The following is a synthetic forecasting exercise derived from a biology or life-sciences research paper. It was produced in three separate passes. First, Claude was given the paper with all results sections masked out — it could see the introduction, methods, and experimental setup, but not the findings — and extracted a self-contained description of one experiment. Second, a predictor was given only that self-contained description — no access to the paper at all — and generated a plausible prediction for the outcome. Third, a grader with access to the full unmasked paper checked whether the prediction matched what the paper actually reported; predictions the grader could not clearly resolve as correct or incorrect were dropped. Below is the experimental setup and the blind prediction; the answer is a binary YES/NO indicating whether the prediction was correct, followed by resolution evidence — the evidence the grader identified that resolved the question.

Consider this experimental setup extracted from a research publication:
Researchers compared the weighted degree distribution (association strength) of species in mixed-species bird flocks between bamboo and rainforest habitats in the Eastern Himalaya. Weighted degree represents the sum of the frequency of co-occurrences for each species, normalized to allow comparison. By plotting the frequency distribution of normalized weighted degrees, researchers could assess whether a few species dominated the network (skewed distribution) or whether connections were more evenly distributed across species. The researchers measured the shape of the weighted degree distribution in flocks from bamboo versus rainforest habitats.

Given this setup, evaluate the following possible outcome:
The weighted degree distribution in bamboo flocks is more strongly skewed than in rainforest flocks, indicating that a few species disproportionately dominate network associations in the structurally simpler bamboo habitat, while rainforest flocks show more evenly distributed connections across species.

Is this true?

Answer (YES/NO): NO